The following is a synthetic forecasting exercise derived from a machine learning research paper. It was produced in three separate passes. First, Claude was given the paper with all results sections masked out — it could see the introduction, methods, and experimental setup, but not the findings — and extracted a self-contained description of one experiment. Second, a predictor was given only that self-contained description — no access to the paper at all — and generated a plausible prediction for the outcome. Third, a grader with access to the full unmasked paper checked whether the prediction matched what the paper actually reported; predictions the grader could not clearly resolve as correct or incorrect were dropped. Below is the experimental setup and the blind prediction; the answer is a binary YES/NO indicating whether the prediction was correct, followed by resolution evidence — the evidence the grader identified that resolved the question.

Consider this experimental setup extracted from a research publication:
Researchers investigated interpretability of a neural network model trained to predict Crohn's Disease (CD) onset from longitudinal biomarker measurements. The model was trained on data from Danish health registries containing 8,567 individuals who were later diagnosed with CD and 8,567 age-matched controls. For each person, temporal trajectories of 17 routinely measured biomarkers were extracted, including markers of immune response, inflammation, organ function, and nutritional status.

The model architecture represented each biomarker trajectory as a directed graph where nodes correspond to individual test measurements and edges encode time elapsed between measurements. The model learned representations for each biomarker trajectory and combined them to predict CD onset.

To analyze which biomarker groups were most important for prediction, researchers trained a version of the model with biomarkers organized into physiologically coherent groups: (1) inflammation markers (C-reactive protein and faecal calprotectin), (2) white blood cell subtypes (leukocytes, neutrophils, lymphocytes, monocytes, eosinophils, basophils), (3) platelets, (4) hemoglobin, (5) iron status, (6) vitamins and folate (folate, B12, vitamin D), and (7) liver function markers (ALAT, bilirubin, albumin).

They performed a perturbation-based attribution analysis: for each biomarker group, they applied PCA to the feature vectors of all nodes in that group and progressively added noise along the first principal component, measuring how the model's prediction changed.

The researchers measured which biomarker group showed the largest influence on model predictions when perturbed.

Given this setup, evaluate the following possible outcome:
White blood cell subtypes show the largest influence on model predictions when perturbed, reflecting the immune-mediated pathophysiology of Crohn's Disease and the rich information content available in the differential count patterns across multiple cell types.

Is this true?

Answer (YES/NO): NO